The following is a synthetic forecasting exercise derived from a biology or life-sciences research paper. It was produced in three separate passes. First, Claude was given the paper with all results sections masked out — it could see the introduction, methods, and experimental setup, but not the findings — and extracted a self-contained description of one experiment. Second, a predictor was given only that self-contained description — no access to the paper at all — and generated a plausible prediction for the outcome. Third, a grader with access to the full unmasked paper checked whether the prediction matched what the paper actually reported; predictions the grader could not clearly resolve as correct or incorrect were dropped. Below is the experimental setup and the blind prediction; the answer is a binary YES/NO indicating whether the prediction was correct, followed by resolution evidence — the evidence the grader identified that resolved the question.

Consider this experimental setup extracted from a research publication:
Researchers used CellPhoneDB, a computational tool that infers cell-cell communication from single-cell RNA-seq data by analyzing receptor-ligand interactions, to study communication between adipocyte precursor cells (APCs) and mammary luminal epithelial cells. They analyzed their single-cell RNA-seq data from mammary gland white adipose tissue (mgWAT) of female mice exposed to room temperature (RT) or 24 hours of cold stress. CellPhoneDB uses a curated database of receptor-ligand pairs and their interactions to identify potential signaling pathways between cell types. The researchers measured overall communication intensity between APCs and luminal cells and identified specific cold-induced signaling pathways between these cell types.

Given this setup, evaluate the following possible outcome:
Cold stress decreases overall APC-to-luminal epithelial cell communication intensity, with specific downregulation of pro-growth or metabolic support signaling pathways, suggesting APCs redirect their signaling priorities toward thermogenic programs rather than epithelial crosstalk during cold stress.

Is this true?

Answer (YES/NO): NO